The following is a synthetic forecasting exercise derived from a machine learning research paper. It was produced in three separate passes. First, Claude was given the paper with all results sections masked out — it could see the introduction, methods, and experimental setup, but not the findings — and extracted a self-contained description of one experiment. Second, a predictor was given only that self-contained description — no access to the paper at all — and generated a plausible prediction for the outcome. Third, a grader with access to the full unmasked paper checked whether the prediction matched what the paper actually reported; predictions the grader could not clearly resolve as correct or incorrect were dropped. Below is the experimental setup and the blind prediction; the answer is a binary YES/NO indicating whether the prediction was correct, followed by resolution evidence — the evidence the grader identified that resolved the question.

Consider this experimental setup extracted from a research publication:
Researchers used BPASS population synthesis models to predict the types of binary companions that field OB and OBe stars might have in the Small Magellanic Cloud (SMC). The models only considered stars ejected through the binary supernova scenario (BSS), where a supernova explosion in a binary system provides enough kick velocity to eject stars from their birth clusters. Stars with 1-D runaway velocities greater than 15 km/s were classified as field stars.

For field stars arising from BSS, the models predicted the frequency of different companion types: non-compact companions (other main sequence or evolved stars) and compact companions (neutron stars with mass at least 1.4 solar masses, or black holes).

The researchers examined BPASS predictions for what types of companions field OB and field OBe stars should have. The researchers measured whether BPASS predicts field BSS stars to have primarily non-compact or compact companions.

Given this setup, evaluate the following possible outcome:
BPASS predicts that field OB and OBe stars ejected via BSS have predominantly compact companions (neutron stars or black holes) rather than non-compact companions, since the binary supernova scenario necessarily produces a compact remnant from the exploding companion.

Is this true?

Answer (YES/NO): YES